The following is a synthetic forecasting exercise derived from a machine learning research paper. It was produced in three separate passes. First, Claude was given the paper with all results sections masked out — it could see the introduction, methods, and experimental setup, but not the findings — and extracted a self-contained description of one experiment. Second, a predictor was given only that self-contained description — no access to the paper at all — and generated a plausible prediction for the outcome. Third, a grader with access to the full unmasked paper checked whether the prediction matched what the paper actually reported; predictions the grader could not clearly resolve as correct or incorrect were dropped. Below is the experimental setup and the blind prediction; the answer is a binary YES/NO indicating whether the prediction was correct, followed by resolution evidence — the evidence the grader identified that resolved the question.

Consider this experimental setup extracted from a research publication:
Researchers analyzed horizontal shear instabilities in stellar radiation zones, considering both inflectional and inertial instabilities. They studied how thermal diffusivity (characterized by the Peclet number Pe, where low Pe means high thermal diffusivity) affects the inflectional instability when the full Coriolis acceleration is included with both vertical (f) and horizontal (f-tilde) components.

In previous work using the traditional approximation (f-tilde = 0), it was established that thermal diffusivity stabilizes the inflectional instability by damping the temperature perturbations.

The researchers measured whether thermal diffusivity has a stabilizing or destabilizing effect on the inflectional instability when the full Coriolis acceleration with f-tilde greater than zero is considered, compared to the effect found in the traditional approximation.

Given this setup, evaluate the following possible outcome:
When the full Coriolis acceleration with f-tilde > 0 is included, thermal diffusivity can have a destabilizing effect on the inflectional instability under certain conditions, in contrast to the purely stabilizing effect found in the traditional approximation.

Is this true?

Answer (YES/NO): NO